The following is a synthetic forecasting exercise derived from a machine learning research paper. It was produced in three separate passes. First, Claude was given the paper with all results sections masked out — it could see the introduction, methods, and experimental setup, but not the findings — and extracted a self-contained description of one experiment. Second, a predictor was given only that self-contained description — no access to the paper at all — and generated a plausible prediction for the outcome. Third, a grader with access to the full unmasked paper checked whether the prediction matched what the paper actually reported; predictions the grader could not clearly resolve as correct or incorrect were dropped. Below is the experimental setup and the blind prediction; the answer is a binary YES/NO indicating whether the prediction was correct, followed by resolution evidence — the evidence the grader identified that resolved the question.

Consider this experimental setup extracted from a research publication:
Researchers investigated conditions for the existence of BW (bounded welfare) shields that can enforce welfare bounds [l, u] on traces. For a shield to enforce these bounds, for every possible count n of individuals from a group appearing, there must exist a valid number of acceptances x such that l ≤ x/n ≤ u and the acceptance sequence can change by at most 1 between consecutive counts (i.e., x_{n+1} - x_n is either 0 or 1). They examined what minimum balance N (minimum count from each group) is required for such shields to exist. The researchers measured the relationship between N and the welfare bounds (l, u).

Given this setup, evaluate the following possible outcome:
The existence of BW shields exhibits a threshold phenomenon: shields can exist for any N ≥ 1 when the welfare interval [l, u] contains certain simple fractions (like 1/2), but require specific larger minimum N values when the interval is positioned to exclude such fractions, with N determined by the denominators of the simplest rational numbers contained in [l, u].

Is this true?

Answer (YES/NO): NO